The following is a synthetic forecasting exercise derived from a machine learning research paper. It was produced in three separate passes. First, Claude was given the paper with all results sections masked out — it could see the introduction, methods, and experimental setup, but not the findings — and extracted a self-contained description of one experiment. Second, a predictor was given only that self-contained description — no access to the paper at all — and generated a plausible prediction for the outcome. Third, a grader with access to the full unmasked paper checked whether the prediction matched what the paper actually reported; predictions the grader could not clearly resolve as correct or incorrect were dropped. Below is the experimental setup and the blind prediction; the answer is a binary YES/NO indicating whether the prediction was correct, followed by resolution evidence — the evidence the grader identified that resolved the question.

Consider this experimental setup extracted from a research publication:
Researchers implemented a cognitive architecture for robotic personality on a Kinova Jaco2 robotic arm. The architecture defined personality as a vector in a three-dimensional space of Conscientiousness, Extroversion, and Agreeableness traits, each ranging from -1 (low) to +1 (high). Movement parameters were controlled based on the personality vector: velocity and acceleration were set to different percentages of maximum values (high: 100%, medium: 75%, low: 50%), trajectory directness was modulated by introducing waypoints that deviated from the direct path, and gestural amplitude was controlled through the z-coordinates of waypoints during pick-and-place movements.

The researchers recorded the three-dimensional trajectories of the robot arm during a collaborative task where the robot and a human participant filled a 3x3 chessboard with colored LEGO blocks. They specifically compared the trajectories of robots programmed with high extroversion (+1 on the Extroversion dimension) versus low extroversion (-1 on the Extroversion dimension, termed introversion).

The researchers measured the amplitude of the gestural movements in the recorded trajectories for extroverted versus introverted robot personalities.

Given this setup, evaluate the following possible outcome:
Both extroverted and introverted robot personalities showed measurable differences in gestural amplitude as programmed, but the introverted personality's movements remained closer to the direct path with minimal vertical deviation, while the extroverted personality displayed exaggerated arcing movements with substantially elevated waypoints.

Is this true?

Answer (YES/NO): NO